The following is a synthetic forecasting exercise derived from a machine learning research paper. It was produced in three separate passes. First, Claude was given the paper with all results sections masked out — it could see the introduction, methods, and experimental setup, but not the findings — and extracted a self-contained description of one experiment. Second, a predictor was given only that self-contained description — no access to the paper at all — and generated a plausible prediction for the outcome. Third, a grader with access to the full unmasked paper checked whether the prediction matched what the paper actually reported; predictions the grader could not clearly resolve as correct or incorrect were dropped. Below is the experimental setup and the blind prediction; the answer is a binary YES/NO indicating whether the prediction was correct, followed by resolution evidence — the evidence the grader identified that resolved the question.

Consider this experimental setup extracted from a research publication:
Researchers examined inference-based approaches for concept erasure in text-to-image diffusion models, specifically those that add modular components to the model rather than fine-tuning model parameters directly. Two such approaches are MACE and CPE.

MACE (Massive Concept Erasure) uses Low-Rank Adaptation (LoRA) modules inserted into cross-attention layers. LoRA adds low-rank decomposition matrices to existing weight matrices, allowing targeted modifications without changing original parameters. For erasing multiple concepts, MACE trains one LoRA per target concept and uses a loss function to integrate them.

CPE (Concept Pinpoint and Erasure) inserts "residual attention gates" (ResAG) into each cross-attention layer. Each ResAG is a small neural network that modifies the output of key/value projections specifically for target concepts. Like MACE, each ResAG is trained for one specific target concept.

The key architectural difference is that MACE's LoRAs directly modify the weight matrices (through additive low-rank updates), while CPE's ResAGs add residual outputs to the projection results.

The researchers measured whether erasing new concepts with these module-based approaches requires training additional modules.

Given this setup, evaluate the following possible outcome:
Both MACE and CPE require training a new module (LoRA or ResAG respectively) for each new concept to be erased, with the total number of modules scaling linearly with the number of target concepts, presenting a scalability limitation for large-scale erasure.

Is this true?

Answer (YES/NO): YES